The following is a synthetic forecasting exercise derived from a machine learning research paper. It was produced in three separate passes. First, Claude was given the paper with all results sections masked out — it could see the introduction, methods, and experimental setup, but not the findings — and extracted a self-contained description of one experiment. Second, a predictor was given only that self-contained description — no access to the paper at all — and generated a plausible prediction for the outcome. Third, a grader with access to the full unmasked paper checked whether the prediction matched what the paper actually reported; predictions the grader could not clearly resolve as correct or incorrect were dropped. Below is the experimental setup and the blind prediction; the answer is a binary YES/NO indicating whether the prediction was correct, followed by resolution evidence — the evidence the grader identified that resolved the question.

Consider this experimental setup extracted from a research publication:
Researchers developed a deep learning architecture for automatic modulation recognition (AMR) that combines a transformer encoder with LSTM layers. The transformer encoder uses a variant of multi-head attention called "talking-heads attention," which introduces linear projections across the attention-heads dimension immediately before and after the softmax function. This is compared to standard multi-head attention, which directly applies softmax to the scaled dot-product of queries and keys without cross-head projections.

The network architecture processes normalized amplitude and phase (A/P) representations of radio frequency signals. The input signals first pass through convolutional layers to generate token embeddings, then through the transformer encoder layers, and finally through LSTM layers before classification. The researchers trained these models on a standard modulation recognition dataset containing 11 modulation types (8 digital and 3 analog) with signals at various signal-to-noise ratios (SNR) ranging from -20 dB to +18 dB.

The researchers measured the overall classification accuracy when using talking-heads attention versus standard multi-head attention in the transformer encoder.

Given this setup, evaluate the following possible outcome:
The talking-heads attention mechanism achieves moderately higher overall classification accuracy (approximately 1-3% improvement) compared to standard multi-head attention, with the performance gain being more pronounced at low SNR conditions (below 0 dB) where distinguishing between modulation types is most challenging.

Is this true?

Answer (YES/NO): NO